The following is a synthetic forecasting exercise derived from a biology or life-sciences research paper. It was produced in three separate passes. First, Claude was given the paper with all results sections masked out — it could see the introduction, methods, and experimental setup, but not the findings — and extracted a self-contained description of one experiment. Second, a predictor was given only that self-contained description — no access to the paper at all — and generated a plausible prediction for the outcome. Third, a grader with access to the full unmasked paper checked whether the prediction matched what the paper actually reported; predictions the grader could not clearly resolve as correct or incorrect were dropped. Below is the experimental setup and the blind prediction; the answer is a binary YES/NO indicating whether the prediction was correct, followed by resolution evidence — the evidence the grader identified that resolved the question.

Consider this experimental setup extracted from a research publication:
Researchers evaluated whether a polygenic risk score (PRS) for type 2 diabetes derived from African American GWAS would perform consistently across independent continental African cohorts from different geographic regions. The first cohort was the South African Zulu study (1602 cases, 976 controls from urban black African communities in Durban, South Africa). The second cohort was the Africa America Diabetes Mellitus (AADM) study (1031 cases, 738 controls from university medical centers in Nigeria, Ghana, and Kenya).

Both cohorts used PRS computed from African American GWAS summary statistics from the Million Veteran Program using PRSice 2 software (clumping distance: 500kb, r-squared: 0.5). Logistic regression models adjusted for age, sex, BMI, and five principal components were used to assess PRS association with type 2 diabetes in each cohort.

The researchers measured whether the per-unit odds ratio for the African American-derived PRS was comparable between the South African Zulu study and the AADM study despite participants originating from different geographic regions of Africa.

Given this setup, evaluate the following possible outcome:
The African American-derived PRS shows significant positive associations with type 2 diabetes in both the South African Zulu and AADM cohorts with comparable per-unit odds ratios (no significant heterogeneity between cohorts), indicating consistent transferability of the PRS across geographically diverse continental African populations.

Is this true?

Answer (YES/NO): YES